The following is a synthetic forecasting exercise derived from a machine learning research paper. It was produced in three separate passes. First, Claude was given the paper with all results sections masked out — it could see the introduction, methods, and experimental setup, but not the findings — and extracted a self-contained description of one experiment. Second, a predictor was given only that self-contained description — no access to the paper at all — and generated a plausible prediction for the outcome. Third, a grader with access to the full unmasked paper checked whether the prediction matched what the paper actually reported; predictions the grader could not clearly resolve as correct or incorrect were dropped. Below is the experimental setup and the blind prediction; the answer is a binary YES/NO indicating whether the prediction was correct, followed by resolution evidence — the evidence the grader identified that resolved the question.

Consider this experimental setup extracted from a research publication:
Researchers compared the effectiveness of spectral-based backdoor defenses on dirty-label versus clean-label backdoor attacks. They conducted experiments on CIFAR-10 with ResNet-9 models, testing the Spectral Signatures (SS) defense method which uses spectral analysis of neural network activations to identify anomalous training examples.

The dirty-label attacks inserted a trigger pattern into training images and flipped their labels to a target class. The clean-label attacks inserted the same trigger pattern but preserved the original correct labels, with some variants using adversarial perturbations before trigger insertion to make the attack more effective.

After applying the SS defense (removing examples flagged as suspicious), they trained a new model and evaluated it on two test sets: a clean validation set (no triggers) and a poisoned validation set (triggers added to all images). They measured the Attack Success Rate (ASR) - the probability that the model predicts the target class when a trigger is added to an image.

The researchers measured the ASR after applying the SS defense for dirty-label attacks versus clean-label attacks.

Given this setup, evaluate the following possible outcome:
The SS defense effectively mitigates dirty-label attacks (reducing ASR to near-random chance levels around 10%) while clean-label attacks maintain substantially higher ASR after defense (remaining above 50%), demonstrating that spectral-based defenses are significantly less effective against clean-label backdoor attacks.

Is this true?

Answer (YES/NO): NO